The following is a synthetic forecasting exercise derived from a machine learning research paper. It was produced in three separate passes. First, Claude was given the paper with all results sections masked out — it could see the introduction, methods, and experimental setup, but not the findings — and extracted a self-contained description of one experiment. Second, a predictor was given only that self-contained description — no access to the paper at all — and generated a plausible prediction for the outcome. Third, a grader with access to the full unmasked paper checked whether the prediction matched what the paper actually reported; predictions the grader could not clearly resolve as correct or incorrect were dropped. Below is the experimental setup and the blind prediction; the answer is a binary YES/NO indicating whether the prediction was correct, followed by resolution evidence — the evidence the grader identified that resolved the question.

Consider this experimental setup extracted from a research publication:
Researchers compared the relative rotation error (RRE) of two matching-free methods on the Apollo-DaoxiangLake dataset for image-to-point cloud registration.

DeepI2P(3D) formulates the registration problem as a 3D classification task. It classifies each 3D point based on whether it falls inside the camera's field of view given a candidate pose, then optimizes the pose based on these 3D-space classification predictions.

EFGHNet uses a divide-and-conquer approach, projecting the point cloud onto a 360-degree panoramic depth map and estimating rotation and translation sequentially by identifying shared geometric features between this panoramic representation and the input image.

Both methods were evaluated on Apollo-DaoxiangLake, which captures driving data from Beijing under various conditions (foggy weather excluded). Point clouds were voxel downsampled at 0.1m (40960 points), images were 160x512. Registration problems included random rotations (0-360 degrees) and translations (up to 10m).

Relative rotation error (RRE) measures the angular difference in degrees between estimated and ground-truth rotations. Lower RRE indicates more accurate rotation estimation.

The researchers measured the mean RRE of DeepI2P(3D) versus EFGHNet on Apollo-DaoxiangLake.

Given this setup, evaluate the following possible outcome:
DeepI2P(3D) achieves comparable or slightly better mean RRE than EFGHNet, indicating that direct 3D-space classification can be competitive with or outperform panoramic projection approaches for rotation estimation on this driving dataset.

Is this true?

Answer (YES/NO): NO